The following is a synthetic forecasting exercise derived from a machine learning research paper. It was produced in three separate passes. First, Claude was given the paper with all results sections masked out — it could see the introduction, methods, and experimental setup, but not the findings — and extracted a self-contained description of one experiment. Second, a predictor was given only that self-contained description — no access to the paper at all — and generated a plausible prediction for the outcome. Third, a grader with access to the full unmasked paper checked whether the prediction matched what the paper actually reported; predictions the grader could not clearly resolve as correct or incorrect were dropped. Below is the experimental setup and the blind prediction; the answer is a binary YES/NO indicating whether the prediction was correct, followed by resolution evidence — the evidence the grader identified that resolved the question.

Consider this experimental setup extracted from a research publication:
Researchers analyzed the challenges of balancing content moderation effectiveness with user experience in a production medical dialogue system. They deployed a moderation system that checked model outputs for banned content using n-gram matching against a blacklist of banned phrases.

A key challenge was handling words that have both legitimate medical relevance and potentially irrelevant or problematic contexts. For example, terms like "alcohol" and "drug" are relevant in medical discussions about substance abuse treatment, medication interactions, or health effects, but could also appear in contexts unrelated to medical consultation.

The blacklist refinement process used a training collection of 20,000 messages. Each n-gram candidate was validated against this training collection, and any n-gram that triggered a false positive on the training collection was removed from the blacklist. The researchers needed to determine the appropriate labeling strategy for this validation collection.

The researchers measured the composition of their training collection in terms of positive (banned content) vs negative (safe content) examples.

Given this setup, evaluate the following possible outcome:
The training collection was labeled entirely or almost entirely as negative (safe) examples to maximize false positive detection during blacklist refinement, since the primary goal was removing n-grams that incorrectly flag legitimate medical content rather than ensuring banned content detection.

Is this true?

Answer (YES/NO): YES